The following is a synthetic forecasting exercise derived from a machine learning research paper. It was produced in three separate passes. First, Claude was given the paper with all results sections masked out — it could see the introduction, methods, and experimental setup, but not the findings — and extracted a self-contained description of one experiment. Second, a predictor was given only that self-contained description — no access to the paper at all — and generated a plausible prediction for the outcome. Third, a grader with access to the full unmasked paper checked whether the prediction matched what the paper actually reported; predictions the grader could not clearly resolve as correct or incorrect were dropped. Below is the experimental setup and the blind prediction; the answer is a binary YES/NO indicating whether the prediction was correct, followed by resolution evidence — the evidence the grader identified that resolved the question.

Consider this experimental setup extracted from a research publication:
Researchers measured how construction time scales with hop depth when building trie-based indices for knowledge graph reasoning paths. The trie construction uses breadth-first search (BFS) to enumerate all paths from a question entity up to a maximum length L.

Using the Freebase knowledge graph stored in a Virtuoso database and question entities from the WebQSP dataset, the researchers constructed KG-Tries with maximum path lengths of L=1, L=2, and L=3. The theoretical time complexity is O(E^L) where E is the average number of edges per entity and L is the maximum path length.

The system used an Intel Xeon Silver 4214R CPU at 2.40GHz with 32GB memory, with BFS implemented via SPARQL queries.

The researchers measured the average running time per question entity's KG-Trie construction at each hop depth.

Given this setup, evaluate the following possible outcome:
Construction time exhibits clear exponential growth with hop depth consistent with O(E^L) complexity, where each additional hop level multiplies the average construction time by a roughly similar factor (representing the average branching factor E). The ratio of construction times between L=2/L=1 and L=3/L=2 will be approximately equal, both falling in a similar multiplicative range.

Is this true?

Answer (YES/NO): NO